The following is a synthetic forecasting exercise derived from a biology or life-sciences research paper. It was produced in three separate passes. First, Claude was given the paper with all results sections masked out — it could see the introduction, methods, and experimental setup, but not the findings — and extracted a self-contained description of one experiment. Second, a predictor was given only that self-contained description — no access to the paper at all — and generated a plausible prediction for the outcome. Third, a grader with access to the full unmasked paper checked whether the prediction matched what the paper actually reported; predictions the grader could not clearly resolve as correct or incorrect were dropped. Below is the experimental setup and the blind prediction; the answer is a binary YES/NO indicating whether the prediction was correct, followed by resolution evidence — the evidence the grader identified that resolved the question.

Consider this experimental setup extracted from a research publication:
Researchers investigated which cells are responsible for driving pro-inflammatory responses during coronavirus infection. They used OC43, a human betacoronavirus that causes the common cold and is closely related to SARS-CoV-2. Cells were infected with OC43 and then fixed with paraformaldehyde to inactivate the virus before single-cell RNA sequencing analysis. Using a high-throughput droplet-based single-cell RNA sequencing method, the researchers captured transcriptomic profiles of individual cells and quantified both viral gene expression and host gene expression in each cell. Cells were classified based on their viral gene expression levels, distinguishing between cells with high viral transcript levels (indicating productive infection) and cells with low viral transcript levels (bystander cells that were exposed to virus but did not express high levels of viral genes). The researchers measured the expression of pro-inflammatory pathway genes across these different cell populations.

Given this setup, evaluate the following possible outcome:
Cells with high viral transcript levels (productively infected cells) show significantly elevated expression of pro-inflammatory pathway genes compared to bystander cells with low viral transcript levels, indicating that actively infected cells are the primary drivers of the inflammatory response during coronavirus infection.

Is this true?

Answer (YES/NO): NO